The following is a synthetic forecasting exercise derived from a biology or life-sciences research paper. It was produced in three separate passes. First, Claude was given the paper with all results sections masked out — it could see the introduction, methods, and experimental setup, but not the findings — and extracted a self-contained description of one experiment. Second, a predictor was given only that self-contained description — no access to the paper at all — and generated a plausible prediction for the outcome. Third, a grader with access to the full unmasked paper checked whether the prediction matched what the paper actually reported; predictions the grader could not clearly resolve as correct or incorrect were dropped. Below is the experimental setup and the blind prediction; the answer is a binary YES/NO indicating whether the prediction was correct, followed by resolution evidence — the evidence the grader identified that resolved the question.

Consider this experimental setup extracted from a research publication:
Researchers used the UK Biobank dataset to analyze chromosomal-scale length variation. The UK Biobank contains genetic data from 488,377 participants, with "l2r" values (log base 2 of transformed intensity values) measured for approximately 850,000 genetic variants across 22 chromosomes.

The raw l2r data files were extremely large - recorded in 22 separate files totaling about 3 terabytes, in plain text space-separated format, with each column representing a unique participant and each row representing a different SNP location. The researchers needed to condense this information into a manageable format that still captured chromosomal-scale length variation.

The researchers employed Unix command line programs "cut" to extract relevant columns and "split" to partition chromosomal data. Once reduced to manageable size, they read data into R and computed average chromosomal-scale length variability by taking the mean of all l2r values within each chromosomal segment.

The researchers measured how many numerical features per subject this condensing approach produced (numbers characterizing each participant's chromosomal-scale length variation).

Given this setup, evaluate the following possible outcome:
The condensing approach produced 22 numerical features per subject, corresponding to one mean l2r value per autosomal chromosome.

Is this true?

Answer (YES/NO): NO